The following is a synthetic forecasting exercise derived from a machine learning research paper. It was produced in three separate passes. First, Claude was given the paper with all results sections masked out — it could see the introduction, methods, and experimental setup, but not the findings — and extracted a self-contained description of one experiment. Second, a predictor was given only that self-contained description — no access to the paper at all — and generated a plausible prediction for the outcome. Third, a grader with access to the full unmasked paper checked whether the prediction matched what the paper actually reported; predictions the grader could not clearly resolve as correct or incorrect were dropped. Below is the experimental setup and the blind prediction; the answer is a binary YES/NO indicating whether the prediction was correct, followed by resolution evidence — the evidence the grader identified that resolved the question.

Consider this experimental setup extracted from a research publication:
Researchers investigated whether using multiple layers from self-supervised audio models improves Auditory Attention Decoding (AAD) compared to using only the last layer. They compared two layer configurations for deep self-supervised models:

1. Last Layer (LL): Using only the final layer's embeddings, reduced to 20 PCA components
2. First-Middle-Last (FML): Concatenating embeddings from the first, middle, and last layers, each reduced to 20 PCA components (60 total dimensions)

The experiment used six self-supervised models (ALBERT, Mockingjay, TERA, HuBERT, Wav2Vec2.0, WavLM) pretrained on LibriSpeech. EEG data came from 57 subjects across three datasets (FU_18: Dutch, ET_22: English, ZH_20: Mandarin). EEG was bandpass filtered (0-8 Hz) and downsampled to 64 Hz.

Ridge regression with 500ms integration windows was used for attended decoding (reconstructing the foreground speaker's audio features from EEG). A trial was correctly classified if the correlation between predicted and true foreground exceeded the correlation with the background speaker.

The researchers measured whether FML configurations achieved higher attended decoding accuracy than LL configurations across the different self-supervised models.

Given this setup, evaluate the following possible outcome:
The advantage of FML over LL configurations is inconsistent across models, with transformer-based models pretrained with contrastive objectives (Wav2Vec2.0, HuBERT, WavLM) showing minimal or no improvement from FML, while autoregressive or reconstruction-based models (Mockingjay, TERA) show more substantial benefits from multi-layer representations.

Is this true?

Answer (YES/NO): NO